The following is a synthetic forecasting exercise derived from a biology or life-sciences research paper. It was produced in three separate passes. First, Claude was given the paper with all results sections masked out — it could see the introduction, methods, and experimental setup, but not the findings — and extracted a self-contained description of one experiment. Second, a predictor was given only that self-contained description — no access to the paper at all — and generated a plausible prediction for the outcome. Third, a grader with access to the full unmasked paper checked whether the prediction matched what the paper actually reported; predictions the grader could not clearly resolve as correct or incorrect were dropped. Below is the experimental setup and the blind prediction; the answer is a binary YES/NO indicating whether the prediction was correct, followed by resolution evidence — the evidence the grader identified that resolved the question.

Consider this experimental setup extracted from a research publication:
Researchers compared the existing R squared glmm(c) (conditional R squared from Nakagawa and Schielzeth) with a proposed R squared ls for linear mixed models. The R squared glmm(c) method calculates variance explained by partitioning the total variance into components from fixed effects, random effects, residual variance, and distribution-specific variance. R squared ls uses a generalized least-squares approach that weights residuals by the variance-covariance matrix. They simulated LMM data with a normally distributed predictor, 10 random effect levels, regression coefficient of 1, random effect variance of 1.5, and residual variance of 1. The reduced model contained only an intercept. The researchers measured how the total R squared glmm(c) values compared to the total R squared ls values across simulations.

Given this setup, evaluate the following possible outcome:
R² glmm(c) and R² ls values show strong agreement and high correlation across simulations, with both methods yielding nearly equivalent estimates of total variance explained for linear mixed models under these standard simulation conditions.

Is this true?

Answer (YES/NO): YES